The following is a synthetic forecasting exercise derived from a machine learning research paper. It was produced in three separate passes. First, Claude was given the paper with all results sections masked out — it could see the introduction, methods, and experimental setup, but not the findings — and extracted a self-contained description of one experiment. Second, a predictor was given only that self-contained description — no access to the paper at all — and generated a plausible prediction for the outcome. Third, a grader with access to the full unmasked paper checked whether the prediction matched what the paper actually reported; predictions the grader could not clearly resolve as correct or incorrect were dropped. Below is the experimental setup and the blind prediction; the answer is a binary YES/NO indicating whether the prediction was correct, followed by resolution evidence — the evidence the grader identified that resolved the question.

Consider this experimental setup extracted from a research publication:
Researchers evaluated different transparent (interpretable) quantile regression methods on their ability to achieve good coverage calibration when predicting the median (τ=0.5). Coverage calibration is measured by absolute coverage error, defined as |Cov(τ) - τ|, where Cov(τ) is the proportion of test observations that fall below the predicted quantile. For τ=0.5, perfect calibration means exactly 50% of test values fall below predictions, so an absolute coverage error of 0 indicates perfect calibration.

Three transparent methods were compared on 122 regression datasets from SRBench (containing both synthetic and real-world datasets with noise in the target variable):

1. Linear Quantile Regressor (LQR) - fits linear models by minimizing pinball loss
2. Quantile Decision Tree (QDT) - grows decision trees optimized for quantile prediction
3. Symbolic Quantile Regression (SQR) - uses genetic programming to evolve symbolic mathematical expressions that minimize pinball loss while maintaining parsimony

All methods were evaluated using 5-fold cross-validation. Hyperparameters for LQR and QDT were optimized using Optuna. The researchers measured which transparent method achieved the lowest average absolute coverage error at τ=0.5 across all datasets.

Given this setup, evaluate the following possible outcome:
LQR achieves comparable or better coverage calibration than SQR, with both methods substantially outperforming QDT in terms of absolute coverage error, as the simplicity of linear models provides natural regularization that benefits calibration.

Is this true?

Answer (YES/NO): NO